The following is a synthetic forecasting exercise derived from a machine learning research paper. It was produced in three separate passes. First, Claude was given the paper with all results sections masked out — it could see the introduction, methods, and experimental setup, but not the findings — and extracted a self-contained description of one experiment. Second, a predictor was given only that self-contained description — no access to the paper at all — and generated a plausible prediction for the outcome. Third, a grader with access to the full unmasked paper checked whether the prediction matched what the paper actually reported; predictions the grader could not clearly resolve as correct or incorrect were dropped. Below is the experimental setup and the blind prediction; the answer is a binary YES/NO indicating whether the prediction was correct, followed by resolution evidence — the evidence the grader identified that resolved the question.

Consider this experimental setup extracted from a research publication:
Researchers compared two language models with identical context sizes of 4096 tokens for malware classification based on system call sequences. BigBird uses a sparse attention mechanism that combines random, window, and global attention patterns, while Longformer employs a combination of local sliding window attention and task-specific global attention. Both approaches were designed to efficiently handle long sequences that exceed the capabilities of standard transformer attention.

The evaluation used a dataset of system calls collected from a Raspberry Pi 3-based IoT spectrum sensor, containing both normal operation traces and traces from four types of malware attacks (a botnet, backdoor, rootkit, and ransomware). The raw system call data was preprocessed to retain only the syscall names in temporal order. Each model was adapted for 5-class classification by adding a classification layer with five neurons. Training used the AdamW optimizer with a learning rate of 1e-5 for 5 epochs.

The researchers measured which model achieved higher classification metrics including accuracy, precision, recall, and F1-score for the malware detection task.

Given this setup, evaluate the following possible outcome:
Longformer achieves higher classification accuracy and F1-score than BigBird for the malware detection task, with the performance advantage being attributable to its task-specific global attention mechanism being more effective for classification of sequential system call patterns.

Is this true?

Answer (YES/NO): NO